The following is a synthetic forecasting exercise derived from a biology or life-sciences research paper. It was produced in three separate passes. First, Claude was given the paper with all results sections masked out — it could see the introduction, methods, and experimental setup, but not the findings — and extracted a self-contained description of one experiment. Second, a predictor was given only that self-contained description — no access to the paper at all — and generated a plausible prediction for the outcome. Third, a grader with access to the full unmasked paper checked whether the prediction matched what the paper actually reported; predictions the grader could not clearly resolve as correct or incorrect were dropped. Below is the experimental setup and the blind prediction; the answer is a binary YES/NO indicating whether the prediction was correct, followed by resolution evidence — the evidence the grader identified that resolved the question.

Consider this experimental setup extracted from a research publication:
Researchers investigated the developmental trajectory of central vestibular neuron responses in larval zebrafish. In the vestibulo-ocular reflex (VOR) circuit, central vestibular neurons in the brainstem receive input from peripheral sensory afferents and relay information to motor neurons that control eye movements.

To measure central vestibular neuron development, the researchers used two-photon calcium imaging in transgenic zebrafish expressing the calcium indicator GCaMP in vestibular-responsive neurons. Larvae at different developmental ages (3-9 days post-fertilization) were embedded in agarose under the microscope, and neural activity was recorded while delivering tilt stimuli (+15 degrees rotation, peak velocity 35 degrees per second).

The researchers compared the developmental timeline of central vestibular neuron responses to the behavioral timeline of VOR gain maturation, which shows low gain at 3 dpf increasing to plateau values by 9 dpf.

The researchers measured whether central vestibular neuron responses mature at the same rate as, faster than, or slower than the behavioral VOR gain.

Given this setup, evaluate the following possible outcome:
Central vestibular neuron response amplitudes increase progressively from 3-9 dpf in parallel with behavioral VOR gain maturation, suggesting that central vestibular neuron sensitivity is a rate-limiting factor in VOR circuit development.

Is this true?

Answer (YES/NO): NO